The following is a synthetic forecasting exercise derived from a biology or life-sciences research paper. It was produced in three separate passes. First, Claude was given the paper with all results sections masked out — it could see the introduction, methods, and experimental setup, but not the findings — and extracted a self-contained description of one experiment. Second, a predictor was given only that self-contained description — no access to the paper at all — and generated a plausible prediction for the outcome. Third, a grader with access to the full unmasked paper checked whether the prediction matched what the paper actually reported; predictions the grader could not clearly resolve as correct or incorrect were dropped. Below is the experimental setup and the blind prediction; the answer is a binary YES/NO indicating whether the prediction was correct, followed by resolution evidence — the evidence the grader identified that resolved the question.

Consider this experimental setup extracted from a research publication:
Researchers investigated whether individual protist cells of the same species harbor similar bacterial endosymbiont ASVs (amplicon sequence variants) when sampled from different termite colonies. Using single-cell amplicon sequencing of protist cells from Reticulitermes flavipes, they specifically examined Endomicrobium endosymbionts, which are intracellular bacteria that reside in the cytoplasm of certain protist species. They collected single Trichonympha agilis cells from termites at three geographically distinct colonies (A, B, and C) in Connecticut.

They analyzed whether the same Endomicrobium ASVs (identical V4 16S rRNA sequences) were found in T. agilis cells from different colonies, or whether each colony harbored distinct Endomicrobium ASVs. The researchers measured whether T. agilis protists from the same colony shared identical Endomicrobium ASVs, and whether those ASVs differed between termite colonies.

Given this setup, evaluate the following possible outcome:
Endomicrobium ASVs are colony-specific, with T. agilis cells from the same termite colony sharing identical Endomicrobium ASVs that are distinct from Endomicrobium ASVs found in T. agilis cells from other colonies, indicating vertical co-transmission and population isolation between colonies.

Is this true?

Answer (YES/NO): NO